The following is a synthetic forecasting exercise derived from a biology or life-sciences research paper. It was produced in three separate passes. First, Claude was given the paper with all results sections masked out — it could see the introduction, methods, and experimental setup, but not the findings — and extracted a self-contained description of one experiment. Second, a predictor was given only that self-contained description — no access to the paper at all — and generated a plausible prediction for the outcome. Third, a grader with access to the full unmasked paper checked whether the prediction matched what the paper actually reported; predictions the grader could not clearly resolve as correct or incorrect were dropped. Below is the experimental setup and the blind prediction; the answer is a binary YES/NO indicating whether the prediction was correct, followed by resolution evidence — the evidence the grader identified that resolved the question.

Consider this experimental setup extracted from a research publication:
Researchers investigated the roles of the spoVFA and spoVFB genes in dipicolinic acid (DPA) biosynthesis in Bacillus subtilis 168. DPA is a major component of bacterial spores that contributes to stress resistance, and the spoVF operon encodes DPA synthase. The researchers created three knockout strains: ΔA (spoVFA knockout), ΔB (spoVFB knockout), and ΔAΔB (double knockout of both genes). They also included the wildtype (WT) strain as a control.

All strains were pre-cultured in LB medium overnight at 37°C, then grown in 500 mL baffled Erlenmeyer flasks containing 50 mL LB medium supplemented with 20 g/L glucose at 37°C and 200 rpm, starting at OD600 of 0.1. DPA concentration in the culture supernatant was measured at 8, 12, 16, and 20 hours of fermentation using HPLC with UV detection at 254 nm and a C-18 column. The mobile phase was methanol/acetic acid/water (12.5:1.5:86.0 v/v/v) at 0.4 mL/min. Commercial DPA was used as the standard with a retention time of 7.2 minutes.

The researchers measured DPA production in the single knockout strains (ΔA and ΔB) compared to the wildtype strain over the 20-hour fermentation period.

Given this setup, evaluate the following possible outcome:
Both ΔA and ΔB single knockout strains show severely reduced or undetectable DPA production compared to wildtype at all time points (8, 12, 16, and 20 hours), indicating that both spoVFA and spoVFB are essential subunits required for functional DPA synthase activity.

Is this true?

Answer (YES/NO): NO